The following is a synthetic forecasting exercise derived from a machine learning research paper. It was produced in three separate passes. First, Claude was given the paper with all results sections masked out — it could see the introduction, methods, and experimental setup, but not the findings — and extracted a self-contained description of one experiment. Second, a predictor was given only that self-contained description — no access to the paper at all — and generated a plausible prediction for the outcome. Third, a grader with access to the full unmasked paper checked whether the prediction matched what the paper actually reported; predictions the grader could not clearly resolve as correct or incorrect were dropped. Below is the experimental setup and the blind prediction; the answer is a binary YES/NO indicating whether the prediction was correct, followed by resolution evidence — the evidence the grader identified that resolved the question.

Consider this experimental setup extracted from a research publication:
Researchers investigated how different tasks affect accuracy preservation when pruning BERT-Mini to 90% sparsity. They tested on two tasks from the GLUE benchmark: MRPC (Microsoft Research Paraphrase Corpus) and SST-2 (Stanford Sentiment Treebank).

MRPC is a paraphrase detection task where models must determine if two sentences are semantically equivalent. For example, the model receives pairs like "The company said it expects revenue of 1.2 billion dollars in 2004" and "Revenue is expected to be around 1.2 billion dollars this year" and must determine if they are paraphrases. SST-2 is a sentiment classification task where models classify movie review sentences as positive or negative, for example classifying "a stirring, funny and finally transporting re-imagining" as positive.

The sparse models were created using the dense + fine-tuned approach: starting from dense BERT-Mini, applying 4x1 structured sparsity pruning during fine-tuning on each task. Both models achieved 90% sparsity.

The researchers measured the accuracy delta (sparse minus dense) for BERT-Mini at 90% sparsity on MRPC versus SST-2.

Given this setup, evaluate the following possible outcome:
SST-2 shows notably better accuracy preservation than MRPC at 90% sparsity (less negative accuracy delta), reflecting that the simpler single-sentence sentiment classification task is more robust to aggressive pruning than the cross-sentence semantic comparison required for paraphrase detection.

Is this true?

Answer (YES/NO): NO